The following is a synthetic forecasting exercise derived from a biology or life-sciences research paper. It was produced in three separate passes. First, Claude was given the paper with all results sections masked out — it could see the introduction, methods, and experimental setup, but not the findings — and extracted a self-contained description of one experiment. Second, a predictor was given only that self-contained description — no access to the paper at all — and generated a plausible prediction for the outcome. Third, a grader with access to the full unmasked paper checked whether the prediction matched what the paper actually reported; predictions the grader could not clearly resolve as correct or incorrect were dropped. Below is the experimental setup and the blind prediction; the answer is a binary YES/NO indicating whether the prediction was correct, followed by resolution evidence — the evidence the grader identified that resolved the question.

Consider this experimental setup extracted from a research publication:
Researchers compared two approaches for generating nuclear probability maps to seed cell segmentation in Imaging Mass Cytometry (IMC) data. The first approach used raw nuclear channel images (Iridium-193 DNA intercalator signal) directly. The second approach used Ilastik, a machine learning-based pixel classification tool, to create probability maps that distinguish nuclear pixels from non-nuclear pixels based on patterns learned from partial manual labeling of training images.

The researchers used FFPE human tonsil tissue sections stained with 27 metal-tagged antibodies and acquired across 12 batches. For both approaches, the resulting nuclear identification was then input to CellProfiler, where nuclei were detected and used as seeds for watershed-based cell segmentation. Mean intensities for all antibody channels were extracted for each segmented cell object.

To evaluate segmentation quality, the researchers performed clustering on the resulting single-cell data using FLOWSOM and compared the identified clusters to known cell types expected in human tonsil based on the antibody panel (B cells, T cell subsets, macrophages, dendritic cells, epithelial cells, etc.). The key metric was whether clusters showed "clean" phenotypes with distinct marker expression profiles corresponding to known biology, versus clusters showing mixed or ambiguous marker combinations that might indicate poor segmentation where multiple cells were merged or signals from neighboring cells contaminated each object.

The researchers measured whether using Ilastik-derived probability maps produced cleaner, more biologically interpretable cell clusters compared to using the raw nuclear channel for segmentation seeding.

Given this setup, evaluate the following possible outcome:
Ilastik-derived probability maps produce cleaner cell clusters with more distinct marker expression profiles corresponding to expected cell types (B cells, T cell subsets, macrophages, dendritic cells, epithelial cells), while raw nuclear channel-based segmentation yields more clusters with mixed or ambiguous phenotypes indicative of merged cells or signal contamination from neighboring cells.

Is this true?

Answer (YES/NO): YES